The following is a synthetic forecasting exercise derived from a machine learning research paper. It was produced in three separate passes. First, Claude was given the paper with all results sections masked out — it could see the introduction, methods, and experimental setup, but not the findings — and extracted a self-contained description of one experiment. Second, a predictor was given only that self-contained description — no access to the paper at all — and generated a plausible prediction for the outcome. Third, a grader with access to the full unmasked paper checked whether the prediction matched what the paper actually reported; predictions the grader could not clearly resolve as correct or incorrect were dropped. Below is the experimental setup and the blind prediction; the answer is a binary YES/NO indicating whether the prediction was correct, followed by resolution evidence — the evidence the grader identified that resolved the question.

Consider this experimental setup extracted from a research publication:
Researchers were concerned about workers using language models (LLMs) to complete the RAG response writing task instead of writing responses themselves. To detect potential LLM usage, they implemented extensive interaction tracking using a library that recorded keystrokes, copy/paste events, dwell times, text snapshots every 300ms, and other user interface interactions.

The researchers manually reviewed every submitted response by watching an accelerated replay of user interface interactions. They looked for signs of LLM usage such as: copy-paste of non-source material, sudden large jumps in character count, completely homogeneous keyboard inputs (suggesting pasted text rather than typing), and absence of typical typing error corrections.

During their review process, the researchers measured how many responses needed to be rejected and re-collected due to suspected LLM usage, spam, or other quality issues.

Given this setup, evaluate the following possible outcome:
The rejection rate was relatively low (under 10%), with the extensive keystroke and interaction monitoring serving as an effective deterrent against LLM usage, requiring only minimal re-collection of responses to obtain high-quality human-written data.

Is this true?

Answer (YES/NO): YES